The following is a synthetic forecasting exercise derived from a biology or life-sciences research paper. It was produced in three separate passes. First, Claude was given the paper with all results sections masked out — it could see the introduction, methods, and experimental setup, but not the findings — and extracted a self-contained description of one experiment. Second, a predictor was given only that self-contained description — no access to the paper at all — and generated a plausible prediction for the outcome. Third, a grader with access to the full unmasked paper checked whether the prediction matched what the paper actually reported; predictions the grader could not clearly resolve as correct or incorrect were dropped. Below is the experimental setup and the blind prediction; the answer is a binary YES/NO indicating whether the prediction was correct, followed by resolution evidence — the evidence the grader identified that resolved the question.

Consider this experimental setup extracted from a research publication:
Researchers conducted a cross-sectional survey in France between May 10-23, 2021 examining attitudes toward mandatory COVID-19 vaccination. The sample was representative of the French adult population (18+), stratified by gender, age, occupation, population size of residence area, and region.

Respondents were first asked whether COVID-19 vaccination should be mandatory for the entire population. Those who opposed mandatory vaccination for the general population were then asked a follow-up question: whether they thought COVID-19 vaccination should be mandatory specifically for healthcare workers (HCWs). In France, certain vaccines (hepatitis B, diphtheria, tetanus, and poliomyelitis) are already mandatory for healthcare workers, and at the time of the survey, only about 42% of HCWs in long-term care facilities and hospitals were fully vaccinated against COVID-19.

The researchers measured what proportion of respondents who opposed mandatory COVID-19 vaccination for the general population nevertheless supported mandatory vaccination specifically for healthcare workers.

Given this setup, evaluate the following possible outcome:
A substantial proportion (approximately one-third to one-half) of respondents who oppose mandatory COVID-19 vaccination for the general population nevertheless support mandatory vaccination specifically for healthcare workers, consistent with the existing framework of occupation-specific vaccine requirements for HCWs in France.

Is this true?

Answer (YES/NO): YES